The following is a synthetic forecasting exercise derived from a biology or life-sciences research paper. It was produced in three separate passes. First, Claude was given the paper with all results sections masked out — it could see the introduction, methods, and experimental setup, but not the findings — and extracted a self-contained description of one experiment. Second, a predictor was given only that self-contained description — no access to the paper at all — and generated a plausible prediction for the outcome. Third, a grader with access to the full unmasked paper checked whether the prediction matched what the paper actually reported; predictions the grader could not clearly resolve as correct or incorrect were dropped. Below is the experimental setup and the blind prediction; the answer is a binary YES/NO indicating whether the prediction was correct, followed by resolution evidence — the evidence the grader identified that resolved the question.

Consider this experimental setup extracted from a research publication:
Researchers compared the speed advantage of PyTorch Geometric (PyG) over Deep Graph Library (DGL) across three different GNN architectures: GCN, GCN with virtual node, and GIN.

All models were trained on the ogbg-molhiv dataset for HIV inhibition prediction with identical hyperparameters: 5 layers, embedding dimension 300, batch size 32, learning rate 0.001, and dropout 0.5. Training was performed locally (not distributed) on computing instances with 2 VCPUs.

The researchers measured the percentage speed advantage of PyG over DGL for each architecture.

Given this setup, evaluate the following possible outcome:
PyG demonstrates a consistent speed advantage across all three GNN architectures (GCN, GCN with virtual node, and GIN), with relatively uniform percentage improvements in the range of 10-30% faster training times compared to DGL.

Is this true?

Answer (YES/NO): NO